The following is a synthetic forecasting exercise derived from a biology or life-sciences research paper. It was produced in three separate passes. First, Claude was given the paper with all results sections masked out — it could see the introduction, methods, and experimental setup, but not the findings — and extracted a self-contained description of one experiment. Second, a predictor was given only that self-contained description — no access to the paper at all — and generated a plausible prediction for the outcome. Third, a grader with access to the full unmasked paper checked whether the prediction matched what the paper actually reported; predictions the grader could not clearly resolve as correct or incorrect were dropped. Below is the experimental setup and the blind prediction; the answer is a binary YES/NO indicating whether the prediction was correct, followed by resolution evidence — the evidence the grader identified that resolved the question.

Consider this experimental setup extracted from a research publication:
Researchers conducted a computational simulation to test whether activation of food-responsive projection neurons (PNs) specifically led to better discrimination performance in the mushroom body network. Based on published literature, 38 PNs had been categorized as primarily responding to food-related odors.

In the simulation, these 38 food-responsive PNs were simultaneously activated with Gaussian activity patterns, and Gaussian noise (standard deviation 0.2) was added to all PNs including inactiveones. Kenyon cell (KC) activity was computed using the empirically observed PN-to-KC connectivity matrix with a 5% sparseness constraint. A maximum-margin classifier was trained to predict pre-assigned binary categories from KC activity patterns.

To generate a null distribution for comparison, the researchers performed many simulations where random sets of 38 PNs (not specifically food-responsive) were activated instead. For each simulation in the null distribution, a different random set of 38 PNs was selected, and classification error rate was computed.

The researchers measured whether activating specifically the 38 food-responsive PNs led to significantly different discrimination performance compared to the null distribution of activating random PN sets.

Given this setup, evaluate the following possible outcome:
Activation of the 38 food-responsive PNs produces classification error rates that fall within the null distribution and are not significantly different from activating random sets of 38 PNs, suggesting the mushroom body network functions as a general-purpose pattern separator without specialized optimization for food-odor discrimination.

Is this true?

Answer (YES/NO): NO